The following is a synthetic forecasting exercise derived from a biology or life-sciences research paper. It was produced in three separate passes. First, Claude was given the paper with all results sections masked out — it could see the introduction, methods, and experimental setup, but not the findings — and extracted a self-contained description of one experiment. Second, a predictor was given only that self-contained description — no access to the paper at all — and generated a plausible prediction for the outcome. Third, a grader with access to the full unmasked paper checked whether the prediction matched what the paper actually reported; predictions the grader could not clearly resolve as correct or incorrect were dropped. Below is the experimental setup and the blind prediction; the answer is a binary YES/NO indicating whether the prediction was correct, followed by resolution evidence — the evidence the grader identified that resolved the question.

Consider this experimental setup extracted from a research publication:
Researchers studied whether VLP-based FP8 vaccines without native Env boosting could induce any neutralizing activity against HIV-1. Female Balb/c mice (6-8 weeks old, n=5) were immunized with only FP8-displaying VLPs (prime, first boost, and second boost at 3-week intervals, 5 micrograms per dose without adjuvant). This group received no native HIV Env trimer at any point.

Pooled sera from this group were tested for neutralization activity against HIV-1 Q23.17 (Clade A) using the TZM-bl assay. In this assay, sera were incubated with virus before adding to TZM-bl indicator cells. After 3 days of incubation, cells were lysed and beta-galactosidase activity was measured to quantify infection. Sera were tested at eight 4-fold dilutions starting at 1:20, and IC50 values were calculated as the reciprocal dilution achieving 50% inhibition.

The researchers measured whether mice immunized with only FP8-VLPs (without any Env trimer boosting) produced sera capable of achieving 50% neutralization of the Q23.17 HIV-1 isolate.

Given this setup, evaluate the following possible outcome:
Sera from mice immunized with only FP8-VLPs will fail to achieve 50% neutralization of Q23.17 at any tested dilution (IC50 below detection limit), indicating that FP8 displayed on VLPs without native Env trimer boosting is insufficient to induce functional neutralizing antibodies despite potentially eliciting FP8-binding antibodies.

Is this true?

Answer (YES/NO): YES